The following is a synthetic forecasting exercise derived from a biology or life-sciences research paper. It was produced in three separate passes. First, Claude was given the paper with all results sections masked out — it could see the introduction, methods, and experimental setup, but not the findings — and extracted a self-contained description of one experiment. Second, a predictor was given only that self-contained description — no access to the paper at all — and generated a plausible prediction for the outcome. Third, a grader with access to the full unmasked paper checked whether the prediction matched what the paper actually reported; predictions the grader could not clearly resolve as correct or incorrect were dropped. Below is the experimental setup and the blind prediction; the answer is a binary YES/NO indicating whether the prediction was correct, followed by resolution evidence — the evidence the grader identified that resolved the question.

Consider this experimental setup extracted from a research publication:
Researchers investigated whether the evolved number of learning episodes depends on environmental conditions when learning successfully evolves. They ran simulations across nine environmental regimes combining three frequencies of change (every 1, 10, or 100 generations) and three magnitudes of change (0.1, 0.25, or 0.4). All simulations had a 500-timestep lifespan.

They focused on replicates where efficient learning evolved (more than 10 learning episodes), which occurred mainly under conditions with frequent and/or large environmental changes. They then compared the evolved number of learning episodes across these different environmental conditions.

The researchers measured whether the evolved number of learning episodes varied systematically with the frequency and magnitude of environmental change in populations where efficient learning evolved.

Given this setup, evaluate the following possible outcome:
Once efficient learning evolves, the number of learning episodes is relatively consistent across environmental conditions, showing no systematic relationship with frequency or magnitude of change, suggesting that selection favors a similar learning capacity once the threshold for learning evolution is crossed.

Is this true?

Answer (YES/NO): YES